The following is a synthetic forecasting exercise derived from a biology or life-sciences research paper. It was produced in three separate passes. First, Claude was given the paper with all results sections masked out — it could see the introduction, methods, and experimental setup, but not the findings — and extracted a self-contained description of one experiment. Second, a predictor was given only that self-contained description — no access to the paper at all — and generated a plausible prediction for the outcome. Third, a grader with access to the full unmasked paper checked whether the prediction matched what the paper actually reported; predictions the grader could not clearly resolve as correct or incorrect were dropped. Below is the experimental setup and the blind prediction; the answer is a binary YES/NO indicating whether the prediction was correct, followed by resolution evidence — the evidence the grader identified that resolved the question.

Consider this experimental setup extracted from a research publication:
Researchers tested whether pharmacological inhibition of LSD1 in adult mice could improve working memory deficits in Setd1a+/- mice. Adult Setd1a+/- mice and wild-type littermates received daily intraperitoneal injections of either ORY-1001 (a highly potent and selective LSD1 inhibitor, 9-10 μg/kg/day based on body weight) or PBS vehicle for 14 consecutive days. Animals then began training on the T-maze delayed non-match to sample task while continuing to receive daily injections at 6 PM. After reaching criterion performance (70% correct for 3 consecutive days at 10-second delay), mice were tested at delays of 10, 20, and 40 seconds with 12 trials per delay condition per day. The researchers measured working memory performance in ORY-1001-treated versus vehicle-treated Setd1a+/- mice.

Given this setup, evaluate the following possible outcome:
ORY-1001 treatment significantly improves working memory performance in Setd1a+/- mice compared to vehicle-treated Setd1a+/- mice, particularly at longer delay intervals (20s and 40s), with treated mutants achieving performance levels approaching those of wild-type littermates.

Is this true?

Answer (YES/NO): NO